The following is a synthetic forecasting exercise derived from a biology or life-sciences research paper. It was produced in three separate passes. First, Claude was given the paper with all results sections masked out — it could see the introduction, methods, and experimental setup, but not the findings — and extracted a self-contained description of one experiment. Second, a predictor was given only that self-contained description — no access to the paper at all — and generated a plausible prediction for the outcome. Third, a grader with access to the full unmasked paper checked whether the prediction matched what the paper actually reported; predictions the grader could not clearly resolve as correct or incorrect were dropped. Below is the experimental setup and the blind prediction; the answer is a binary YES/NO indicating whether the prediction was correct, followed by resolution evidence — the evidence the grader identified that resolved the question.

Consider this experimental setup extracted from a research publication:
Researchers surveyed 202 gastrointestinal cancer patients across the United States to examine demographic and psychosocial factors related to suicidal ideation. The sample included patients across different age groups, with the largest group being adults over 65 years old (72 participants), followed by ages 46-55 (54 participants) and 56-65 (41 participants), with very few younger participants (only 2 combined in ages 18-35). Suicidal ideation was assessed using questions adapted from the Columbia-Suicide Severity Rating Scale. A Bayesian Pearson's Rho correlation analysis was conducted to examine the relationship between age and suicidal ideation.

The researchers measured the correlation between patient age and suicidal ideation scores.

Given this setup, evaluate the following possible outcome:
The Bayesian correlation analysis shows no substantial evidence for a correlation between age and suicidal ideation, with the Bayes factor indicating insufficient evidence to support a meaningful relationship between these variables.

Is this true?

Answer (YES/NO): NO